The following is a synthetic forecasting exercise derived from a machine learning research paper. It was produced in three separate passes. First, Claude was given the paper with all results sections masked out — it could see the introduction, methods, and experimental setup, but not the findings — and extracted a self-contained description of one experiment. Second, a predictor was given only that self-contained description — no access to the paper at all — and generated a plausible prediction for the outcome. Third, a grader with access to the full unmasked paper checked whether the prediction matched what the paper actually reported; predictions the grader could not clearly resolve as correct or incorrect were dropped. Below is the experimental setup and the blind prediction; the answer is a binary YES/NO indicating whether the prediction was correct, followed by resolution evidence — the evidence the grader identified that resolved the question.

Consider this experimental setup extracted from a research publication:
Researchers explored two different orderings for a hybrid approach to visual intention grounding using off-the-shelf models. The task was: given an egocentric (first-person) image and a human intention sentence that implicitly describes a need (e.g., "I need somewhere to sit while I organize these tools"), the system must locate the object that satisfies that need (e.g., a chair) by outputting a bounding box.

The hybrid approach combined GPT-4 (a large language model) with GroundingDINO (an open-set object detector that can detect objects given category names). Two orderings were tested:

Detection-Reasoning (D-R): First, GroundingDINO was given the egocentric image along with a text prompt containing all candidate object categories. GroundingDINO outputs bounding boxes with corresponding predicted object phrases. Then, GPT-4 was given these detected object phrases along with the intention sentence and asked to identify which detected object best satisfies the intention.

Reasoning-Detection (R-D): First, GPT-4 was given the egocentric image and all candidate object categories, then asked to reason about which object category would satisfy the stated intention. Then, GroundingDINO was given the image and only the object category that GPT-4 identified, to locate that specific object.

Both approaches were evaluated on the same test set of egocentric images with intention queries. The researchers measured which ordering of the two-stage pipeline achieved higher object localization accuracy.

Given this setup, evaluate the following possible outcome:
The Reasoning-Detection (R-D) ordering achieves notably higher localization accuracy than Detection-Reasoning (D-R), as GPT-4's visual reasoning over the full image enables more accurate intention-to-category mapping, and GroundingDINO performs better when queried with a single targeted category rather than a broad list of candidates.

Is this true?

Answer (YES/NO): YES